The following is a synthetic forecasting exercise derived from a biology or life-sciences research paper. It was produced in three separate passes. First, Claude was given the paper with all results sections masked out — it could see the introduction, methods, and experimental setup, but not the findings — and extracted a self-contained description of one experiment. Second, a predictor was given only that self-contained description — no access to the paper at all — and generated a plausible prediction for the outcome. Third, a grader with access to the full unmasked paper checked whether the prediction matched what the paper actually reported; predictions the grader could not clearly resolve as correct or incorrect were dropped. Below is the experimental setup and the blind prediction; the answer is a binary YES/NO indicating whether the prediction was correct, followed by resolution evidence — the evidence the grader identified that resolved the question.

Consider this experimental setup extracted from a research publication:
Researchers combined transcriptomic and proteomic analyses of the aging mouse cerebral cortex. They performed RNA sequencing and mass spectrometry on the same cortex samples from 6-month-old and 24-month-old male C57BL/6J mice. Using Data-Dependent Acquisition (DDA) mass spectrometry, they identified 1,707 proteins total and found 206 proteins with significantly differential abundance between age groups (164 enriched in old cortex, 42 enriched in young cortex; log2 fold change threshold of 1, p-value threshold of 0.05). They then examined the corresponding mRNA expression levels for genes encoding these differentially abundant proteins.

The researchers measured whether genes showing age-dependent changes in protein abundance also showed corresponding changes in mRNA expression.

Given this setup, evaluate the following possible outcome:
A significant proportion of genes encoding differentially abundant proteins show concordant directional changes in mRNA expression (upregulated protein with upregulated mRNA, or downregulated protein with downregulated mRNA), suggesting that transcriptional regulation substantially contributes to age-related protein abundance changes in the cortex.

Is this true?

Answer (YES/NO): NO